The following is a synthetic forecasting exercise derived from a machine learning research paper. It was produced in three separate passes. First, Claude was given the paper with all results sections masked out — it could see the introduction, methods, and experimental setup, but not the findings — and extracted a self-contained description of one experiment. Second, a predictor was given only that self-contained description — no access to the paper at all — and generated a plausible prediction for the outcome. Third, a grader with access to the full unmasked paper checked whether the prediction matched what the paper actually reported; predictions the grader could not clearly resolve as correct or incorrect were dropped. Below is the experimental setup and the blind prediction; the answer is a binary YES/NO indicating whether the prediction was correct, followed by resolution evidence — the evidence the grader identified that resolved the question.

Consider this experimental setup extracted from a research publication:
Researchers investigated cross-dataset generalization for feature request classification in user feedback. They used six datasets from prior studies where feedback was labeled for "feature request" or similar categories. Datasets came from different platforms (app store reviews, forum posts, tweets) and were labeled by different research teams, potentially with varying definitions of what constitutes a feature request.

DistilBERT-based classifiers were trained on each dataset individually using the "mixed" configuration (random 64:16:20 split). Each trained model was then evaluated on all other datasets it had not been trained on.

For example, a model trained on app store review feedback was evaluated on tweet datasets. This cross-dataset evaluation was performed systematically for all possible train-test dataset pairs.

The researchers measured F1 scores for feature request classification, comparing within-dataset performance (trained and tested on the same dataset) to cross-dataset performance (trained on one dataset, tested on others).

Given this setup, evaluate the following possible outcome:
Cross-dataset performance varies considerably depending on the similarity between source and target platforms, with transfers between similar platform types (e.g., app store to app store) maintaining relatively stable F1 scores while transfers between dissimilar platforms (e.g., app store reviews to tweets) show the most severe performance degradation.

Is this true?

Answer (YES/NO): NO